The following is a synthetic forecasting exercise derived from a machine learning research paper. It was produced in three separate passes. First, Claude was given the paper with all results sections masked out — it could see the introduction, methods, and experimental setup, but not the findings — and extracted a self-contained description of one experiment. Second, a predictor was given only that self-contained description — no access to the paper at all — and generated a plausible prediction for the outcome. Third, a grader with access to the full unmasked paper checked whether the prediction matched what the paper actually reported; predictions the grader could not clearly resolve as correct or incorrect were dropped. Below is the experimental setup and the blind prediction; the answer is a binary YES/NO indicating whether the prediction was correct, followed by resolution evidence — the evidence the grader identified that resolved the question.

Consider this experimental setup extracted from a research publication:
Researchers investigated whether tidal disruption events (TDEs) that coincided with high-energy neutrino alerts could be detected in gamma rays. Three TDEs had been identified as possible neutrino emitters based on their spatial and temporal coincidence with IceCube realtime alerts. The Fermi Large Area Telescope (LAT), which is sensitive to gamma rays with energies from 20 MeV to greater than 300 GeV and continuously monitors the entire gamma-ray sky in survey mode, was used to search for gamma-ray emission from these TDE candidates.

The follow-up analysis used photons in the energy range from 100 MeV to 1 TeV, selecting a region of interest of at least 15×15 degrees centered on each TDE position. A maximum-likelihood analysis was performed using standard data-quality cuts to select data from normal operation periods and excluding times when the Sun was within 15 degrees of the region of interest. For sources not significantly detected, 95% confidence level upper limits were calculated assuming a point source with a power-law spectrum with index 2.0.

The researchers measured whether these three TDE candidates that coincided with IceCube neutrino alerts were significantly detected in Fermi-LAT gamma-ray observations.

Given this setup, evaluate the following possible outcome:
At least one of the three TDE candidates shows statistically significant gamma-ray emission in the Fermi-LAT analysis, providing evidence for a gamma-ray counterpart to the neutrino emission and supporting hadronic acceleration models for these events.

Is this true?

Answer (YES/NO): NO